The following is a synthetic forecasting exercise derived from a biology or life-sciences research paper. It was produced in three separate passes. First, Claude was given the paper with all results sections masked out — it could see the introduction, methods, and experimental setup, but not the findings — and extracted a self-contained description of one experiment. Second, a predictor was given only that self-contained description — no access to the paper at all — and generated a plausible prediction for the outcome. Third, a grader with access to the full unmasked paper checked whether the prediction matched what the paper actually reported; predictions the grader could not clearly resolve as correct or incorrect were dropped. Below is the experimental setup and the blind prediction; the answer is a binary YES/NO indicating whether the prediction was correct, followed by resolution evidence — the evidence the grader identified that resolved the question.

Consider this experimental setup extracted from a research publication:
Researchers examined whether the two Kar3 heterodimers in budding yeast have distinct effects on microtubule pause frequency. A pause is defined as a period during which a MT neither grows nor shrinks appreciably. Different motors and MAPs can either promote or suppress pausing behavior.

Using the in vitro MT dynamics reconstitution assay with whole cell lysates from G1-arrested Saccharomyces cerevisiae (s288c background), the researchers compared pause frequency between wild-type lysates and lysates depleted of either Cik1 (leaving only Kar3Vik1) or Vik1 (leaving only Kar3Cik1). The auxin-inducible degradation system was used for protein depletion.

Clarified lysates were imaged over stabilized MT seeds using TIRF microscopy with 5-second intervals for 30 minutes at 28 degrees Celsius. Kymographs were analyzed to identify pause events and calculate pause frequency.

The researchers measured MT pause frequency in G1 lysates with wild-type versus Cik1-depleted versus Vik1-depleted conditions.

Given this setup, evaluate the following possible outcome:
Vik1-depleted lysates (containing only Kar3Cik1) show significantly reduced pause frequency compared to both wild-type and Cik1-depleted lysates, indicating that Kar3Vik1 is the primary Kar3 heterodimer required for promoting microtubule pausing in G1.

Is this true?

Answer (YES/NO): NO